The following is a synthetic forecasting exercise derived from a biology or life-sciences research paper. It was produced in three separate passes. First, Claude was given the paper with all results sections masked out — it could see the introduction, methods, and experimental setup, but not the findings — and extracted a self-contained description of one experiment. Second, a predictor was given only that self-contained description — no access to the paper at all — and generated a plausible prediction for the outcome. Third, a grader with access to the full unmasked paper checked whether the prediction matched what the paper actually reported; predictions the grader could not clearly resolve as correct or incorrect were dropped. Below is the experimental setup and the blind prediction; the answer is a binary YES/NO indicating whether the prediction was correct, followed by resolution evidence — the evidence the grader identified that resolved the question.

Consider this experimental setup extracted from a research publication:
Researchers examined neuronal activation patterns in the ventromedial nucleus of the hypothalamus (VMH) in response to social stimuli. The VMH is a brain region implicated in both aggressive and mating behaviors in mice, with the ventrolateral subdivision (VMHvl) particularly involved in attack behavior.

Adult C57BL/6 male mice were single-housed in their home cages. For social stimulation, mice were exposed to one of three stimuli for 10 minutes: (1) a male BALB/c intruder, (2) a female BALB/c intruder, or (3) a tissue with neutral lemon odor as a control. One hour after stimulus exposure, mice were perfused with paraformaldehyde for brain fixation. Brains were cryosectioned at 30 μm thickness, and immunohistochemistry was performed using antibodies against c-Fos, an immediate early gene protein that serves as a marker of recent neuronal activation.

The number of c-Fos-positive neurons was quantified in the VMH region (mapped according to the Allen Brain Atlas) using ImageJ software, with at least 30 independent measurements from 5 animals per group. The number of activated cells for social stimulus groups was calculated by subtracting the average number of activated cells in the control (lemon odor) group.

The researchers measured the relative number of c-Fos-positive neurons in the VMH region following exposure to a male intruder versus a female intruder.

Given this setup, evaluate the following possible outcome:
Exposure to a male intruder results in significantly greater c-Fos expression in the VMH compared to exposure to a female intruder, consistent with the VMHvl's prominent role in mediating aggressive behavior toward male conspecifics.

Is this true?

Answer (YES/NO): NO